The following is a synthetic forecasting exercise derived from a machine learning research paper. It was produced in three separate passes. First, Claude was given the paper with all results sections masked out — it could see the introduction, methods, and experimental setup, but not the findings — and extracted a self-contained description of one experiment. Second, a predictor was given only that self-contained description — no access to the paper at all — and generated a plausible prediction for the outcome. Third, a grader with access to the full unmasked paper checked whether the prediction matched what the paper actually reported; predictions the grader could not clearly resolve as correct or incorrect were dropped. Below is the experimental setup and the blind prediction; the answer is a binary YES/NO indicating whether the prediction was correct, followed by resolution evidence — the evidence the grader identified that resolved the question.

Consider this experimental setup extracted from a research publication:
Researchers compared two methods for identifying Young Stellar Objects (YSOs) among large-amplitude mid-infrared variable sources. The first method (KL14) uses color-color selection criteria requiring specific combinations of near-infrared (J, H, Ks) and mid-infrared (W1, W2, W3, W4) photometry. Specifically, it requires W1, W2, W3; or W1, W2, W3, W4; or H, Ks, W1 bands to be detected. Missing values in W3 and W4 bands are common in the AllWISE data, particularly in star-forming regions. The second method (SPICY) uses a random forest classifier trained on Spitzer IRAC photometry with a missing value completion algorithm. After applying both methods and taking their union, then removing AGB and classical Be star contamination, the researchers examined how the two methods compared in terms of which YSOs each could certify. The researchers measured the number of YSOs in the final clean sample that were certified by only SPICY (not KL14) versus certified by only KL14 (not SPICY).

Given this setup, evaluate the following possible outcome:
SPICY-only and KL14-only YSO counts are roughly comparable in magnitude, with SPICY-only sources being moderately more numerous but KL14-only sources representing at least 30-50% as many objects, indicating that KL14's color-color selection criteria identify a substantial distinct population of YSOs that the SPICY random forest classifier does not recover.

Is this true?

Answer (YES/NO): NO